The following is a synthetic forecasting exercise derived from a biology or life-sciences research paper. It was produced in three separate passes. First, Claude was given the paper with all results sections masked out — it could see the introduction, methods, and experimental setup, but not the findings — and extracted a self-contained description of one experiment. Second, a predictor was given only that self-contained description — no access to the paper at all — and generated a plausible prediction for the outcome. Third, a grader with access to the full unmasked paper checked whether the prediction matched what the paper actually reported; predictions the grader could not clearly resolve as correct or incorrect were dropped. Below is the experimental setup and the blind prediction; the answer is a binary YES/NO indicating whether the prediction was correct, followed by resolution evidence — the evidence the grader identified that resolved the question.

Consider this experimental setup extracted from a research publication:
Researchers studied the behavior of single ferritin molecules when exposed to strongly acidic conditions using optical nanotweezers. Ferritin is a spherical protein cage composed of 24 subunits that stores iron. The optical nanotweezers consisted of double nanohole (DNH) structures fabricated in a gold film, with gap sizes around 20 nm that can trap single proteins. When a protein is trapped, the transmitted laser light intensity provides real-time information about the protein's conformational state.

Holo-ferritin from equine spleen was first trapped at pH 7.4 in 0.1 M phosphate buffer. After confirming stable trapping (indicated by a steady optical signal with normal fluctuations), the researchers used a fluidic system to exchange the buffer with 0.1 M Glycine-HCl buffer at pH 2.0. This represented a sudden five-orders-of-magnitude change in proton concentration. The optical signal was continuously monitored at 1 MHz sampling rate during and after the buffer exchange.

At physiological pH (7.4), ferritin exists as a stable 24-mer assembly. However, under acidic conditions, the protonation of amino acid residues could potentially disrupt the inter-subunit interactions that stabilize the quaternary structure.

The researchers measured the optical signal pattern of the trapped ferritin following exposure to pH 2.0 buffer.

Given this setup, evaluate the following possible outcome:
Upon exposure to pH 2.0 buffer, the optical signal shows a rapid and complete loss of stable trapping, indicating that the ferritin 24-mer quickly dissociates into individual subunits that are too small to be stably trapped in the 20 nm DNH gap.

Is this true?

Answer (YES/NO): NO